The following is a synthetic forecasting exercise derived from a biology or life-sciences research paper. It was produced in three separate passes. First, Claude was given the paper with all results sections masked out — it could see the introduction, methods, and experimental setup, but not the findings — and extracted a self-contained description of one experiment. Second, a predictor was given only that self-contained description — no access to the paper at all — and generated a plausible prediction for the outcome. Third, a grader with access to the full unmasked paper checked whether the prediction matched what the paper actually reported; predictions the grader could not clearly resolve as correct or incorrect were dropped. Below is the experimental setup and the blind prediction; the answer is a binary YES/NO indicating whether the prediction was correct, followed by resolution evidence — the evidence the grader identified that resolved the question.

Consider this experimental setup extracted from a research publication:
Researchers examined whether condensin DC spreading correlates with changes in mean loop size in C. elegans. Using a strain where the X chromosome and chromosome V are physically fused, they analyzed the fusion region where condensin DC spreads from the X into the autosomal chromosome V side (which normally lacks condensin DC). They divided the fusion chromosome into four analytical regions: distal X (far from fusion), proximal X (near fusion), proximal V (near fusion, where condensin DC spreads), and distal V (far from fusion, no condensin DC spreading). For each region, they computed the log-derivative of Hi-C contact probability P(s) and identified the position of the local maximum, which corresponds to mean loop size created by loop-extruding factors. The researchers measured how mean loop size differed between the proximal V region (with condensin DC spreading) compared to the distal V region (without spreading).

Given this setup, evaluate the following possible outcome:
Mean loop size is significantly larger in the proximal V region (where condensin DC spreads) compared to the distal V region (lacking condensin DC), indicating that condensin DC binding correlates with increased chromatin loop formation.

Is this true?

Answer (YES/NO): NO